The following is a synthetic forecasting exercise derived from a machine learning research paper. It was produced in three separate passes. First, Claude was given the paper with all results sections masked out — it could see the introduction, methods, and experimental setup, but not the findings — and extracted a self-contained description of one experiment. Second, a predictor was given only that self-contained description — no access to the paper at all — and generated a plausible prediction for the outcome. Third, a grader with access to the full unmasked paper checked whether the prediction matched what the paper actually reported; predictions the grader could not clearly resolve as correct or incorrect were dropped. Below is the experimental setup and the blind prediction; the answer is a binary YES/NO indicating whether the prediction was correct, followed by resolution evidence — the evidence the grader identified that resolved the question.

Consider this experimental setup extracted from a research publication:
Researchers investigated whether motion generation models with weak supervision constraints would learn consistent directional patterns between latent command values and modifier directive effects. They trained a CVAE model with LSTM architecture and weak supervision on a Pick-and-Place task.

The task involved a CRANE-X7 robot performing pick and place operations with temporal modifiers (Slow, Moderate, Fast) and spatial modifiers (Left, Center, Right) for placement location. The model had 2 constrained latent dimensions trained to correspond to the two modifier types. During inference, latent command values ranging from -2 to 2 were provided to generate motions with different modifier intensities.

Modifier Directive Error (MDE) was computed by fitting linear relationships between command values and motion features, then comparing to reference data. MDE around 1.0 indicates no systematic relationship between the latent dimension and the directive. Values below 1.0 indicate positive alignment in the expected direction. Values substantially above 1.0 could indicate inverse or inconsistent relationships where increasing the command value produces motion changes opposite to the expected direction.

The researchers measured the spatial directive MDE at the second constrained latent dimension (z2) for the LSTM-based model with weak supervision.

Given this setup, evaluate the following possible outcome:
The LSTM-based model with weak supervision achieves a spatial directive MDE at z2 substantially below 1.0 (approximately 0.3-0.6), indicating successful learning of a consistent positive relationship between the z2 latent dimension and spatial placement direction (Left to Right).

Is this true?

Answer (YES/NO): NO